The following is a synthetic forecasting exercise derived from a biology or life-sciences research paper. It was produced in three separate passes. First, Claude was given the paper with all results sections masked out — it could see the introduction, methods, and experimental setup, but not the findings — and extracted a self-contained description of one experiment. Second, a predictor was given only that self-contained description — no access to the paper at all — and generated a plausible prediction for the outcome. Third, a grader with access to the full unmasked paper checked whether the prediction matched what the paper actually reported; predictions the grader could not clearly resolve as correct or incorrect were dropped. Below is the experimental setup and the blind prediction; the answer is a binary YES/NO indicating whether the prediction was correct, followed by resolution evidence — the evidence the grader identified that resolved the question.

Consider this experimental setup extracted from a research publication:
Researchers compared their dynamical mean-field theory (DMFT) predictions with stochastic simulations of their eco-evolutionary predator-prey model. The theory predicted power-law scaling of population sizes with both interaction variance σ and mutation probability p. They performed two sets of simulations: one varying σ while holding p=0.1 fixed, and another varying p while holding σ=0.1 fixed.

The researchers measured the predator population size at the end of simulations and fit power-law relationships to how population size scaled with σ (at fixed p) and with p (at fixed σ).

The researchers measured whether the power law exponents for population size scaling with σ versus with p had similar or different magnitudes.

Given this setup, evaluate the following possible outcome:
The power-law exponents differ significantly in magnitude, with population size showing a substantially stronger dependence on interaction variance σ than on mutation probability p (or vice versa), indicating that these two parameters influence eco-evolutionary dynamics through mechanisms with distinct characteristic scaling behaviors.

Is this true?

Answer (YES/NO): NO